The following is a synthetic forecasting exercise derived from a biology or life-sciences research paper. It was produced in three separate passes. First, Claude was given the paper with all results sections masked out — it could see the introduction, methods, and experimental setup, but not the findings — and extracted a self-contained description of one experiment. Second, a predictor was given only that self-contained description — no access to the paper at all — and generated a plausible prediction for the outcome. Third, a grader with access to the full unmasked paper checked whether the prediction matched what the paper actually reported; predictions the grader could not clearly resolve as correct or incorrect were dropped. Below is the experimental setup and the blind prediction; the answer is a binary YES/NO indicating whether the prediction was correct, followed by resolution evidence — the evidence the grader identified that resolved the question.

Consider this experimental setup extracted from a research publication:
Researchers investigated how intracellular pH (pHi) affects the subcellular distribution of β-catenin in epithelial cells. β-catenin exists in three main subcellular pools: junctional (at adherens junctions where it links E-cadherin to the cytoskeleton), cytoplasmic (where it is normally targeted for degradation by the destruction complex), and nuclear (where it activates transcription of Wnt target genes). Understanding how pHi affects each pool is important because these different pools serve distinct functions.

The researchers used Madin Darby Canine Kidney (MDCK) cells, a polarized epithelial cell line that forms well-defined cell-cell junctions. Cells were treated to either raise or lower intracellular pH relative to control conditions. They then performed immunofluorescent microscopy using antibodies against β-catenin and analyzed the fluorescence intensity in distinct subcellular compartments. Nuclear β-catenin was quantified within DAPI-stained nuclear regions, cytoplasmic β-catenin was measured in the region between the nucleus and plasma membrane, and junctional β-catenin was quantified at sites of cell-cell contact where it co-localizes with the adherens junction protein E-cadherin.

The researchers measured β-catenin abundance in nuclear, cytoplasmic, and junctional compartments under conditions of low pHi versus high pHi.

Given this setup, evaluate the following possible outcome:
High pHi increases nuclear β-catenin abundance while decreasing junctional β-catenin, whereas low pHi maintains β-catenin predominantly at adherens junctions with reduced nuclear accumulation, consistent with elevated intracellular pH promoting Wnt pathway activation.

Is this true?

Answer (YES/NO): NO